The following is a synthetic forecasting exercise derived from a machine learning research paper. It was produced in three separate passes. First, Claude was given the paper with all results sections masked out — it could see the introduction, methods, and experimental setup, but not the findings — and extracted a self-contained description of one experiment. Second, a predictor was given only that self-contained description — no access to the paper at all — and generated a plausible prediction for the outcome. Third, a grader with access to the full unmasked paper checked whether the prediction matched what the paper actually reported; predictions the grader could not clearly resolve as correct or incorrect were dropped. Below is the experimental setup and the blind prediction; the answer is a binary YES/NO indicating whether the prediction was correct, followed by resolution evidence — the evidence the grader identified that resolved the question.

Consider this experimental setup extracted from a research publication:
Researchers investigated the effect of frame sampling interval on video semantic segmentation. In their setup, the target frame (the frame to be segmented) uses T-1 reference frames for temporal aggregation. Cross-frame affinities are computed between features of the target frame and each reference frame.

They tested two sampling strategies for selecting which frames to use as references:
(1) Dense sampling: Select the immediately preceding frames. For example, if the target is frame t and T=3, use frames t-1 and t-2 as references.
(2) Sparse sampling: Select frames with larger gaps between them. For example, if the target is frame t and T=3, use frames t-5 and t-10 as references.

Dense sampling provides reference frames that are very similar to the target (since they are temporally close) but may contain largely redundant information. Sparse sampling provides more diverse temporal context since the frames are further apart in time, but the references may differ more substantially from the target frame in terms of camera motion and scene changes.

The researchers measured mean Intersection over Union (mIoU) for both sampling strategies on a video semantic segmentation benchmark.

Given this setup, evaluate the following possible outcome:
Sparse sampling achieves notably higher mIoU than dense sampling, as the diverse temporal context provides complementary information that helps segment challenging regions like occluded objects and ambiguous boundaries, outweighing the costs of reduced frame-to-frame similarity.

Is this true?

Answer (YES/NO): NO